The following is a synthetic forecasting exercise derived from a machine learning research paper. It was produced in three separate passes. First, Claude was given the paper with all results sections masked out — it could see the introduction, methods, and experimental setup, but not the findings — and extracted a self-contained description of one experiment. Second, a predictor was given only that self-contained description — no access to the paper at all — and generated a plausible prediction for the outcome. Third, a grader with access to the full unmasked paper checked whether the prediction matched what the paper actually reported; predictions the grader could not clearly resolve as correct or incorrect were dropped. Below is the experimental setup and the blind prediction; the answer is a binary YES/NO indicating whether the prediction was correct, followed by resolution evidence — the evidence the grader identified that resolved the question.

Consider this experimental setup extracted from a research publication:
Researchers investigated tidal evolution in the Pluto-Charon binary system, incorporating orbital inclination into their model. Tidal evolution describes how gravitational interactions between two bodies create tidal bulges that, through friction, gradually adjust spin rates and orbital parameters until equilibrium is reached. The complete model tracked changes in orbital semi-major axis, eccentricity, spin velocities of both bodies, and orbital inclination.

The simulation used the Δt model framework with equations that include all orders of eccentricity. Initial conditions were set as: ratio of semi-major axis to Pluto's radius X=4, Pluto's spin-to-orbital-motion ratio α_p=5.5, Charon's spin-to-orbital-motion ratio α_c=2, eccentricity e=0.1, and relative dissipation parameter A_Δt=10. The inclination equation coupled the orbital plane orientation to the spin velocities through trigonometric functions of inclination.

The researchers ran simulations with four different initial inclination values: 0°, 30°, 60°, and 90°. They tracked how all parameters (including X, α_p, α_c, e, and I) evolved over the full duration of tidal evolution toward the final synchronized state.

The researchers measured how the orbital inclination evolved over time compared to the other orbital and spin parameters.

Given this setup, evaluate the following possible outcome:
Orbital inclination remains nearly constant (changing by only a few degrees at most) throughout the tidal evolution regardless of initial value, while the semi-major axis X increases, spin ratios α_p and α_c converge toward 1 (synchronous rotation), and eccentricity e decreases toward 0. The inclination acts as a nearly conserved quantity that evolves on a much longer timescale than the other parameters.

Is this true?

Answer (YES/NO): NO